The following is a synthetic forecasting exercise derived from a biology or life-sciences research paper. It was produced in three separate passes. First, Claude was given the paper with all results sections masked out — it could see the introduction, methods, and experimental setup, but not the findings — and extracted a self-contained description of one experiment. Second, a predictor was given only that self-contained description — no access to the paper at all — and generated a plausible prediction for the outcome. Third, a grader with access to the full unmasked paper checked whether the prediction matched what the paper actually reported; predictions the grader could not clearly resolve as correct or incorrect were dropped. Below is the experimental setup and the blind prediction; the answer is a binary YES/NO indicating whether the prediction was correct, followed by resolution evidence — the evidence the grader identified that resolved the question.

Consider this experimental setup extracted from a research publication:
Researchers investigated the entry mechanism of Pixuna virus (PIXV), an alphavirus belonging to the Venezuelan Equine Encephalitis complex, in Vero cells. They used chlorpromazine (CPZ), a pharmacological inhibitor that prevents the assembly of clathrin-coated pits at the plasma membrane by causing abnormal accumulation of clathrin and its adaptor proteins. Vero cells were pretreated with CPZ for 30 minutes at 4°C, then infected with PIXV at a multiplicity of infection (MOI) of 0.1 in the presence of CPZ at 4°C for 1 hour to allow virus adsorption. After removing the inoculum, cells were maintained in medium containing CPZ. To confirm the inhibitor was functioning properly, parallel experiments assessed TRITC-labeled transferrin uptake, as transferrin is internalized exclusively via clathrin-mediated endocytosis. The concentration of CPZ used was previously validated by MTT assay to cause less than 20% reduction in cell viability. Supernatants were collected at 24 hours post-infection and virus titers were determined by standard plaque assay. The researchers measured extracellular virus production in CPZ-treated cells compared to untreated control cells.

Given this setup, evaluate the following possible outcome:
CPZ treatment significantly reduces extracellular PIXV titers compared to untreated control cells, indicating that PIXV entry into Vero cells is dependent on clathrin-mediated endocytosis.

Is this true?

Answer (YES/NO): YES